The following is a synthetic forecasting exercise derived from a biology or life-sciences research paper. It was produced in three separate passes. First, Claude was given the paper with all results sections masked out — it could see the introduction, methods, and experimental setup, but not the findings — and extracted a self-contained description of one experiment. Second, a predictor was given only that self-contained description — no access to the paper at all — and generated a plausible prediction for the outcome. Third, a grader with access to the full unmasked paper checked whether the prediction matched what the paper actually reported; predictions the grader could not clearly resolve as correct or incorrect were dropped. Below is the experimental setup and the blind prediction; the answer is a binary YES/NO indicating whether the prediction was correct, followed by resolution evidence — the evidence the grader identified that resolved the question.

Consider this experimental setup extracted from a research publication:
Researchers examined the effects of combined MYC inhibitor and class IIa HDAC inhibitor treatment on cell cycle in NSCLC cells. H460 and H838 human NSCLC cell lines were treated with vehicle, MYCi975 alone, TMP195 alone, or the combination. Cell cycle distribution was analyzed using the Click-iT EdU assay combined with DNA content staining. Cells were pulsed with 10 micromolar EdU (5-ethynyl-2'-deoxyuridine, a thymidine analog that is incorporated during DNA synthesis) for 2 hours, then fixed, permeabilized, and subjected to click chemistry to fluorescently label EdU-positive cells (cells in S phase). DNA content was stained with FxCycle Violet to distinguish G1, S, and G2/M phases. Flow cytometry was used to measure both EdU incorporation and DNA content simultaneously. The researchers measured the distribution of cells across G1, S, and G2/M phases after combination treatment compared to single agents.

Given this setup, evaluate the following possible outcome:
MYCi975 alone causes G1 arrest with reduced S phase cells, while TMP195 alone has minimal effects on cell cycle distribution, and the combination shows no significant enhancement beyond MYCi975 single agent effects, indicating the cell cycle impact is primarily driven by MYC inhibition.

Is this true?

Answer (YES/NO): NO